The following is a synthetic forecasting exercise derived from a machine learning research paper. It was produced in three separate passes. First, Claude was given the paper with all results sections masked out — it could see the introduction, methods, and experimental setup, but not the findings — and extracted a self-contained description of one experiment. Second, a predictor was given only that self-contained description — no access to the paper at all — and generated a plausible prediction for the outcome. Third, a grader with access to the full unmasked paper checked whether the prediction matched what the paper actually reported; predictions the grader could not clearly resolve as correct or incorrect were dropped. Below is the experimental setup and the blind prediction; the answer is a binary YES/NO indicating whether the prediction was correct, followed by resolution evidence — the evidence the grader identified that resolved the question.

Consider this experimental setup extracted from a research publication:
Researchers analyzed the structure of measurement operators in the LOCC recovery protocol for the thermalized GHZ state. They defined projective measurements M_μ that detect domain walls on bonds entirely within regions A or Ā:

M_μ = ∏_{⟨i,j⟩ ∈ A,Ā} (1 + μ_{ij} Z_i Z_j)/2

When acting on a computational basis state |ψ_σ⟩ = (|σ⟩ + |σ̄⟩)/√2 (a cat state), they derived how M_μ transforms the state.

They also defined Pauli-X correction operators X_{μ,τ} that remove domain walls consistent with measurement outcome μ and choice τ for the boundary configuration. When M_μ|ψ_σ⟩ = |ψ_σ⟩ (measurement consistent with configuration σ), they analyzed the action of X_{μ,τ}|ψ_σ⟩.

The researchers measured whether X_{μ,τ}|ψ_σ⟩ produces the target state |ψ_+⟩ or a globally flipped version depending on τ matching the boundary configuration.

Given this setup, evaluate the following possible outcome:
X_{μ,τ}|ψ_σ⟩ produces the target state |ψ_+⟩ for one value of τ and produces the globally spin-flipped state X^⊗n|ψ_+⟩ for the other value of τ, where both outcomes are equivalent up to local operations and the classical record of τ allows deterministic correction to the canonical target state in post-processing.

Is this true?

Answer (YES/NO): NO